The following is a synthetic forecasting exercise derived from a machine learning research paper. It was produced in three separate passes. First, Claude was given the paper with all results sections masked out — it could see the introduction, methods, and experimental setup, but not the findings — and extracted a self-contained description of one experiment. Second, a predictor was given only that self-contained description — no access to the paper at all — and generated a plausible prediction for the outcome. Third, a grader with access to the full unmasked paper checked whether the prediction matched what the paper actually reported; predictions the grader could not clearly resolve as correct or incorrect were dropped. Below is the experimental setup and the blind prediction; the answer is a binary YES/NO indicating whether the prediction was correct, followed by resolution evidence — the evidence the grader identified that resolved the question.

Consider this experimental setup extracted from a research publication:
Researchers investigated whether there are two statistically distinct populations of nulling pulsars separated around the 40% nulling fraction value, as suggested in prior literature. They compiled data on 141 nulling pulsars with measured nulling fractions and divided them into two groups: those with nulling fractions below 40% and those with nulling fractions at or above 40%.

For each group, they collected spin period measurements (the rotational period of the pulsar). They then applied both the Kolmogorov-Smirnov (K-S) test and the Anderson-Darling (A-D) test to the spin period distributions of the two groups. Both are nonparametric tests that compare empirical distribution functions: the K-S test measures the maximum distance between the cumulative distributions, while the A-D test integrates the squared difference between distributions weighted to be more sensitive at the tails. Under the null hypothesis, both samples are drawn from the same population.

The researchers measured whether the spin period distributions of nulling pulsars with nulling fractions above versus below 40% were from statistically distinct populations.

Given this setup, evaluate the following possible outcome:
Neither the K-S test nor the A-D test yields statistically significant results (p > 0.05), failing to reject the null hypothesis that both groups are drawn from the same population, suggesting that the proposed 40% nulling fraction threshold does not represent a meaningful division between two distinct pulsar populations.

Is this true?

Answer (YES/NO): YES